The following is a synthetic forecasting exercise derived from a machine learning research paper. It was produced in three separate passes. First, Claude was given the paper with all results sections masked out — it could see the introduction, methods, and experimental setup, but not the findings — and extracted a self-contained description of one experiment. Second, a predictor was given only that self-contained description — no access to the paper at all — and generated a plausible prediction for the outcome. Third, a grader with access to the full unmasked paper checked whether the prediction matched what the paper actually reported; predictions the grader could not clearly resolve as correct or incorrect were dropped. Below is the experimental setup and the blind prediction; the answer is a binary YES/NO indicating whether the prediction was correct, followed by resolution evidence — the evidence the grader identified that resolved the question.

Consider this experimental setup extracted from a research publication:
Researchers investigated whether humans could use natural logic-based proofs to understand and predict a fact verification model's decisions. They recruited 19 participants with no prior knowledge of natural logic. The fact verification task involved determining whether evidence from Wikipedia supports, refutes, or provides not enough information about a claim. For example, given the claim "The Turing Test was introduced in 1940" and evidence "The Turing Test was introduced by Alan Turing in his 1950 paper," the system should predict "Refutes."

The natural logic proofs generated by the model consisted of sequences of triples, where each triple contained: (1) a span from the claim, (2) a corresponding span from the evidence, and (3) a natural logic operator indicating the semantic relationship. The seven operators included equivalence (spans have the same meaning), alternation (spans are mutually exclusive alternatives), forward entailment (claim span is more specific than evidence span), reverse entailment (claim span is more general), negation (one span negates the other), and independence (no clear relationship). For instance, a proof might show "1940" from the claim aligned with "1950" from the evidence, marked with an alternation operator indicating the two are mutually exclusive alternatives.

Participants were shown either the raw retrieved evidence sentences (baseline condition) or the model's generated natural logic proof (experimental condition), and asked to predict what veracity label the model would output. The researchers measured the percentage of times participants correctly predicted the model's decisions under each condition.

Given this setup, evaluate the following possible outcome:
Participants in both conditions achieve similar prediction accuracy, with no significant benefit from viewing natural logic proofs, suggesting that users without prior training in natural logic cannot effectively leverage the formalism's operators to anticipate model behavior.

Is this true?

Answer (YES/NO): NO